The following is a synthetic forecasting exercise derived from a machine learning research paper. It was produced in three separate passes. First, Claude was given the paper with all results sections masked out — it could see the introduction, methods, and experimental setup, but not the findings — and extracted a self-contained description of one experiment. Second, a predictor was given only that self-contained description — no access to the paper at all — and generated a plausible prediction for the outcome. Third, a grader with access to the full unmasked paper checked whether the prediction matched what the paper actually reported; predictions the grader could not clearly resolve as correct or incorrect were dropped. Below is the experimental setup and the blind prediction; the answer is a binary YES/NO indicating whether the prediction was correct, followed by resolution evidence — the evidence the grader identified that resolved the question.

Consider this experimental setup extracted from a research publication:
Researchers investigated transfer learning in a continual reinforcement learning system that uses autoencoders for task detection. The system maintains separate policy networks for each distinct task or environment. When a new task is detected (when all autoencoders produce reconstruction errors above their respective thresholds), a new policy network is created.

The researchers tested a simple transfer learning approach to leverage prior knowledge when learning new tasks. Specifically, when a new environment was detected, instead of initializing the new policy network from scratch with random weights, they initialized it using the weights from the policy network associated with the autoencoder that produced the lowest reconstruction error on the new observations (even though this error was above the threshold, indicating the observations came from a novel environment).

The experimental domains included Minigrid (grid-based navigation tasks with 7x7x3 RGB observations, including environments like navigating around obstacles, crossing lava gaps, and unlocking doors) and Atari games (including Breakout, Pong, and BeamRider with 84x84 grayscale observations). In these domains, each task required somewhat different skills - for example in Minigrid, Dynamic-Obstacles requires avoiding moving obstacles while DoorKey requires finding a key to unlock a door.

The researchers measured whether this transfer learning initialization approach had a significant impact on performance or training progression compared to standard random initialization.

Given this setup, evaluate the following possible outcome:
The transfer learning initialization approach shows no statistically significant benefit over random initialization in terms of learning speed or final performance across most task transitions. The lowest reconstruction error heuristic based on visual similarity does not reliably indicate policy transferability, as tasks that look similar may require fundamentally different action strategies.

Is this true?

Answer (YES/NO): YES